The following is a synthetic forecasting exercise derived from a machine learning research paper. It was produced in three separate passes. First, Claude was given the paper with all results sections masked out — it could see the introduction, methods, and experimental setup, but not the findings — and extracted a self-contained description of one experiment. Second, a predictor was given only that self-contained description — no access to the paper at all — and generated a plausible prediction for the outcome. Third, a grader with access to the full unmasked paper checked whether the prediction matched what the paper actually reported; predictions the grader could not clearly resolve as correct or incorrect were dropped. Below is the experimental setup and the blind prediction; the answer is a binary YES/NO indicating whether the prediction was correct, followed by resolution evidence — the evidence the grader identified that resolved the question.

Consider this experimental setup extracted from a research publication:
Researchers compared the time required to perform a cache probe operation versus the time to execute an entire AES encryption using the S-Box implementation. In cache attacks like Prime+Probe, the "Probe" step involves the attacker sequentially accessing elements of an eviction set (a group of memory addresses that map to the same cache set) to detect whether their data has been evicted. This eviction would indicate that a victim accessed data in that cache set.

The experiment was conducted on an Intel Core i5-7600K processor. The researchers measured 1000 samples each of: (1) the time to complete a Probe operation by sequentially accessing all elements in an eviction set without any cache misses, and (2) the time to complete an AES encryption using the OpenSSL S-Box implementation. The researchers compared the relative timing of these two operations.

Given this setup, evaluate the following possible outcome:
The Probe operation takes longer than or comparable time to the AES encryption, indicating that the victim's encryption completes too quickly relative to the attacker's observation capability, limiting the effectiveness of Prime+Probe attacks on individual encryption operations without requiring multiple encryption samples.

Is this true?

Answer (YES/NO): YES